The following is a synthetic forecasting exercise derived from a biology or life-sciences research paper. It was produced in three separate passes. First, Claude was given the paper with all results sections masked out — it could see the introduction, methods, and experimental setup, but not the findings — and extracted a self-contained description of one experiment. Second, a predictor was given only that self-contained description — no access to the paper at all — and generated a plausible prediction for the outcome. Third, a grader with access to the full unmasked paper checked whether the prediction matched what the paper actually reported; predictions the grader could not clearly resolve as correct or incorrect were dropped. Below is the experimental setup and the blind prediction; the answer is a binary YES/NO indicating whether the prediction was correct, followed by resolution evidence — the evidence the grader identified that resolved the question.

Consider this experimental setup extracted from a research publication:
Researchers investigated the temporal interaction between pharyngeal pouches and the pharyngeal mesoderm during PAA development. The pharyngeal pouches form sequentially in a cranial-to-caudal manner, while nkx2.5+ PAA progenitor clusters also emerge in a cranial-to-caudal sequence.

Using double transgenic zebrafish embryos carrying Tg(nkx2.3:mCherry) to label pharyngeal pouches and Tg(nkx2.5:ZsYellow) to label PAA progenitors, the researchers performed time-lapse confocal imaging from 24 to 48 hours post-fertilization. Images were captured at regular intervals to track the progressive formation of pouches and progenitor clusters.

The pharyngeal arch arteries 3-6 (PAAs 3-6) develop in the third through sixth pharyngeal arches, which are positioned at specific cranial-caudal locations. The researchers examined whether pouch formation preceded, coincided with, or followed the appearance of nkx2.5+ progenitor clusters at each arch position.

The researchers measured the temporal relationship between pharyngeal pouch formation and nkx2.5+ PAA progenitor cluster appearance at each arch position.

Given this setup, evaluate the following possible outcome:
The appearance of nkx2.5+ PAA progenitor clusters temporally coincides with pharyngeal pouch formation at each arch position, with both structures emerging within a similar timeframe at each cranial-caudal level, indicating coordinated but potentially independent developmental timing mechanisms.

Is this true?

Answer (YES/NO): NO